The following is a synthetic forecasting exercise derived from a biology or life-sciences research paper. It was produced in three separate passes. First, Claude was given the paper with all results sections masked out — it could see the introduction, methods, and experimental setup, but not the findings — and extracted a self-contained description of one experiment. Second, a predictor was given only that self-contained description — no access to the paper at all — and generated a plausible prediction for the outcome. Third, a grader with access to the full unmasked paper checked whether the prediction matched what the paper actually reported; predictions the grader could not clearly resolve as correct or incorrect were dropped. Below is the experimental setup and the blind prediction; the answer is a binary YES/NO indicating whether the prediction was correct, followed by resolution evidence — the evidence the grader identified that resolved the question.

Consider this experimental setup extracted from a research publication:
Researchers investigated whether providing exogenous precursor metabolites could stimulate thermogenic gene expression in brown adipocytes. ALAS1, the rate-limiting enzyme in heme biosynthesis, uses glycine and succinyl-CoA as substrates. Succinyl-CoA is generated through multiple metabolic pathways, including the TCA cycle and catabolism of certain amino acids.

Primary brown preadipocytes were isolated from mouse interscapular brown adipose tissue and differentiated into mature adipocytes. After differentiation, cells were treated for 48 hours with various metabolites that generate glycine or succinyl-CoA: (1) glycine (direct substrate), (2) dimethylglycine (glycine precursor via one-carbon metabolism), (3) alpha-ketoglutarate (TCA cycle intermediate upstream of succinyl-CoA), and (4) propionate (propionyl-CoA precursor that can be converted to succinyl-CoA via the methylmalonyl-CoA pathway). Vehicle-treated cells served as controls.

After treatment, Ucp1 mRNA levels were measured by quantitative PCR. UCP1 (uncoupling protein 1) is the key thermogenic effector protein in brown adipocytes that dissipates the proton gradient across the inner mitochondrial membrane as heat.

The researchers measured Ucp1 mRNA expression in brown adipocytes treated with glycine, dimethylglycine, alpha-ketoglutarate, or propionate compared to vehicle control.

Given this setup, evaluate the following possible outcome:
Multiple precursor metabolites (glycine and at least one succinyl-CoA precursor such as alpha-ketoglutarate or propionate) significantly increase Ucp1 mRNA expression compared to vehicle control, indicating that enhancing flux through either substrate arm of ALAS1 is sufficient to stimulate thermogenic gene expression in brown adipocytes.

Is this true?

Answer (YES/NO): NO